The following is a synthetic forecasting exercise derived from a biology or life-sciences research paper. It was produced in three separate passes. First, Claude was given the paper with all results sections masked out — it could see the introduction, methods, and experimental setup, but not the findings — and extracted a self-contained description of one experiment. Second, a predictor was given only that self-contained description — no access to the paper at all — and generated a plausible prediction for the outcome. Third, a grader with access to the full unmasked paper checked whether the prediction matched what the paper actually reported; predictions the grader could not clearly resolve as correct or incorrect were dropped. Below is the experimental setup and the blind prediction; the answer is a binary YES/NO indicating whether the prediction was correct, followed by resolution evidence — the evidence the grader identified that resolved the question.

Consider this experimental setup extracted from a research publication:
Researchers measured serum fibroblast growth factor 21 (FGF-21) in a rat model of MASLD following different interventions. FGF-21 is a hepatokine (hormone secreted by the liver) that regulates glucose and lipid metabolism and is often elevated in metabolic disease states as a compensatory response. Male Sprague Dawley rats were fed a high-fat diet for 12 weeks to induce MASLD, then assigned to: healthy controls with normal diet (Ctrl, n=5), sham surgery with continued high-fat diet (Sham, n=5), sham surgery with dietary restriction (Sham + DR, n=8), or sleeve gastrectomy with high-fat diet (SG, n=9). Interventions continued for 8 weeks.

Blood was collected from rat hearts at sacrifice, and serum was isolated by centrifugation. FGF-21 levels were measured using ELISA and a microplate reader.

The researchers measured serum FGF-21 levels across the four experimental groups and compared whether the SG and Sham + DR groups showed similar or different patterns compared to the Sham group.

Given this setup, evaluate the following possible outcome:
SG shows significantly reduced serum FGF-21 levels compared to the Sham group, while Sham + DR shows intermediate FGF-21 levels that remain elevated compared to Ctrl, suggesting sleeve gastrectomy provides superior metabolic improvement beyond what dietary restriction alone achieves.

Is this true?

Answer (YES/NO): NO